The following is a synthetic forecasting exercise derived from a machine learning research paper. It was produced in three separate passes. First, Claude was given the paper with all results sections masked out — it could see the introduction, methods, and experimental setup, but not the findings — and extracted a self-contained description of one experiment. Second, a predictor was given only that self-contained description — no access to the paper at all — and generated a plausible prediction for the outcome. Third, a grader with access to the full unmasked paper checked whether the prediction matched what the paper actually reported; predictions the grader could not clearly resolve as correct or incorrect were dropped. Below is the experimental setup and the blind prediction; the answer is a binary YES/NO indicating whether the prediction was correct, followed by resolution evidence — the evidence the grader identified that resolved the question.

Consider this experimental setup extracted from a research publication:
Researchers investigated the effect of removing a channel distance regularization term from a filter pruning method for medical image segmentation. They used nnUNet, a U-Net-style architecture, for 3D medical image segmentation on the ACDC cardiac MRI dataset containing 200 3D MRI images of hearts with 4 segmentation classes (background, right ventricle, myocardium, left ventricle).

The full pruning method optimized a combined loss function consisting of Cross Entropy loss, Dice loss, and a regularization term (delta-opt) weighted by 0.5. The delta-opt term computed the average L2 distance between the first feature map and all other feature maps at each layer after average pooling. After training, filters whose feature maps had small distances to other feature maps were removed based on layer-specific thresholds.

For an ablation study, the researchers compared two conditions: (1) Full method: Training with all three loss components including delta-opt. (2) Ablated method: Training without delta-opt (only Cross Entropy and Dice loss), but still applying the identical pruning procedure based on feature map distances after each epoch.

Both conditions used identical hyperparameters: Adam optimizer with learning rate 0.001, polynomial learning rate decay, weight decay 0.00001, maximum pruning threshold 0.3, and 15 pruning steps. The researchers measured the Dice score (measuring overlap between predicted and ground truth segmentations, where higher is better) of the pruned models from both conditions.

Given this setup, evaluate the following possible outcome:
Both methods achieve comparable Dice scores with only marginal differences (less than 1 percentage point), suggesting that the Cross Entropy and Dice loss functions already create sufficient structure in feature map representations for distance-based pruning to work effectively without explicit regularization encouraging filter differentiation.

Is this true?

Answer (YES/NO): NO